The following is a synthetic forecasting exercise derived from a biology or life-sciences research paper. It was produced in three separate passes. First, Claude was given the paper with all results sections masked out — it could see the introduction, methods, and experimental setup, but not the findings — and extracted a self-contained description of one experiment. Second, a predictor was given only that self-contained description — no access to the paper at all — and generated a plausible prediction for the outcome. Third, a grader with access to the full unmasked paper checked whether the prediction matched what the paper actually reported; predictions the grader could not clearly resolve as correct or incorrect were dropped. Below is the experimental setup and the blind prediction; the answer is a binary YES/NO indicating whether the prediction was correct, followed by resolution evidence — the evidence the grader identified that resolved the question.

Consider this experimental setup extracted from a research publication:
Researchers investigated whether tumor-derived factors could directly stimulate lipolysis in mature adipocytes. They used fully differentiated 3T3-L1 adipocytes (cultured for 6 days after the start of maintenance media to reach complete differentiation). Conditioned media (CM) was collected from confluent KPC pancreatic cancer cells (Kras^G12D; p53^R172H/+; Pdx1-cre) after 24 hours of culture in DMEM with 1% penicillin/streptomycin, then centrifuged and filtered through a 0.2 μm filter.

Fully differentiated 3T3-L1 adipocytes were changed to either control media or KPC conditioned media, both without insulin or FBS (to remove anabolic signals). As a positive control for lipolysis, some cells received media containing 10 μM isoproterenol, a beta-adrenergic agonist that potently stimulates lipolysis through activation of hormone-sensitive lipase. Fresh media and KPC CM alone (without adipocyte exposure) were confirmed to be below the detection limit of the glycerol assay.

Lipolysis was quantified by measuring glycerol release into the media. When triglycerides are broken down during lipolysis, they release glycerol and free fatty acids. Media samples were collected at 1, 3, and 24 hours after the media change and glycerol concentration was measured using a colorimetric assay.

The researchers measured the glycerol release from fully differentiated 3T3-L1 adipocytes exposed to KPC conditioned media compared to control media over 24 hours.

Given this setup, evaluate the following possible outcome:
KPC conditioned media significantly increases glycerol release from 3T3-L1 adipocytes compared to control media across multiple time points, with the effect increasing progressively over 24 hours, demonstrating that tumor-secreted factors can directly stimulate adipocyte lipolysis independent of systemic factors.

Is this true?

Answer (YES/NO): NO